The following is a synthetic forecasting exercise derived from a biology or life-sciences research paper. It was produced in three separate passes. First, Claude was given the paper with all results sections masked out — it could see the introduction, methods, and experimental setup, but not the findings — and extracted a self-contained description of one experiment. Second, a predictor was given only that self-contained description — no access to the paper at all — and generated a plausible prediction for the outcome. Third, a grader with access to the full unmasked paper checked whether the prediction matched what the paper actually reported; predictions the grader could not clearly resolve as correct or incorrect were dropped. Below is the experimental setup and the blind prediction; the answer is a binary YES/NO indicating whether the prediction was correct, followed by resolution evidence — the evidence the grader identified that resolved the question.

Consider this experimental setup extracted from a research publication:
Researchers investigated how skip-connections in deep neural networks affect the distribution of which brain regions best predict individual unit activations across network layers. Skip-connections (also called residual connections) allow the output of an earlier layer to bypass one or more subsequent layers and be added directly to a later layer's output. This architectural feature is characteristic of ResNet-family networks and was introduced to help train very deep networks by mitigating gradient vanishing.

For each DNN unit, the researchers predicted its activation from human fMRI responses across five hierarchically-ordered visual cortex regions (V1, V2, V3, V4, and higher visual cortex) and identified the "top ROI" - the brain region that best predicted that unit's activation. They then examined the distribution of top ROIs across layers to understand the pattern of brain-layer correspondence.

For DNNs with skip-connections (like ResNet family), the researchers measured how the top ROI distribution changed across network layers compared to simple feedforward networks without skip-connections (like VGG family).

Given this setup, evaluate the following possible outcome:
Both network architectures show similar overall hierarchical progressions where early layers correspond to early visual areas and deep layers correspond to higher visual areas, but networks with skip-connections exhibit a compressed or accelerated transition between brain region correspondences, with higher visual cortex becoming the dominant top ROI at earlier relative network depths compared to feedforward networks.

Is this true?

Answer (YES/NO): NO